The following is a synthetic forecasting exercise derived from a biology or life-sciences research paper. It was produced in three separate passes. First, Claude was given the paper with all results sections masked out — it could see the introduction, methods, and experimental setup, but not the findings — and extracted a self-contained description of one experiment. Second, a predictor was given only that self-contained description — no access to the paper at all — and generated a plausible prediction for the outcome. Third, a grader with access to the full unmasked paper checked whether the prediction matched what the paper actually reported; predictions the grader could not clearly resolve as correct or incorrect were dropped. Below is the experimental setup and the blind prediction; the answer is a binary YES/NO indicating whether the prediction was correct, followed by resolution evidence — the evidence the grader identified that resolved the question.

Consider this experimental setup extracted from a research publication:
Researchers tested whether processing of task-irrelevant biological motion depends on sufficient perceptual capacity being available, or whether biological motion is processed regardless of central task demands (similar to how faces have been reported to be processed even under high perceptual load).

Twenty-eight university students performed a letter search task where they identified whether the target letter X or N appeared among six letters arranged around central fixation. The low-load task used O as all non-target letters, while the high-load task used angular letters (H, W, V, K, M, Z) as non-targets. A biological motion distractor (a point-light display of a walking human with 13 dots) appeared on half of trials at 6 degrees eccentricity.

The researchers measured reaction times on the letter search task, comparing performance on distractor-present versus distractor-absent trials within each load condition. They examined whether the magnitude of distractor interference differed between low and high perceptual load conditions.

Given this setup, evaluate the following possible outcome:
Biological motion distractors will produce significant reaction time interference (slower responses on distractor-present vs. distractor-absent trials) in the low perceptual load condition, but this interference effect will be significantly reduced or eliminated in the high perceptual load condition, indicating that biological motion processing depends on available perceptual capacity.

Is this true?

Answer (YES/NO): NO